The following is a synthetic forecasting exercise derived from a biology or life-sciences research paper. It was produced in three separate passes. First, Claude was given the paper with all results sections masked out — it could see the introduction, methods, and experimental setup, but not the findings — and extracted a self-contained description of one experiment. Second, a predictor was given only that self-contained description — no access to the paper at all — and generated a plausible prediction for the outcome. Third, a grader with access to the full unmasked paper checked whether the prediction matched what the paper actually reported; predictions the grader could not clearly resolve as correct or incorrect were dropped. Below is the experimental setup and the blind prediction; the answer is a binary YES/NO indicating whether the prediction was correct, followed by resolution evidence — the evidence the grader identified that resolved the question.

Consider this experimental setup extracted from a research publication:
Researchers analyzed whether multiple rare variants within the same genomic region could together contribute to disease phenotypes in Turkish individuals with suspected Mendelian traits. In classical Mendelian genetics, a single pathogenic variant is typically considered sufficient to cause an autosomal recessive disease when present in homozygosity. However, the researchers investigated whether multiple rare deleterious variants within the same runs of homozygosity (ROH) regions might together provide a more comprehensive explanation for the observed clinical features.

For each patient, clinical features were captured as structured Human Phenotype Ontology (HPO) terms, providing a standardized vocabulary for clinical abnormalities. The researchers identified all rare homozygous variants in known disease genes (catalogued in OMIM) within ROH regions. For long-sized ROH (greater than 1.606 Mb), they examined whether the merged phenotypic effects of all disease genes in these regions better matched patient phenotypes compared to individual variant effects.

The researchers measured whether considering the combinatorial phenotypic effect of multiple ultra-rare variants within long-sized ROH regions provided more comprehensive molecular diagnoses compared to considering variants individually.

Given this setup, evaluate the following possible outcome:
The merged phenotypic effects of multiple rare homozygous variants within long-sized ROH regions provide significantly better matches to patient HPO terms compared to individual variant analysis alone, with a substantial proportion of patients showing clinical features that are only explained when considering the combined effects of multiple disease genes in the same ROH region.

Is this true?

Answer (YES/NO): YES